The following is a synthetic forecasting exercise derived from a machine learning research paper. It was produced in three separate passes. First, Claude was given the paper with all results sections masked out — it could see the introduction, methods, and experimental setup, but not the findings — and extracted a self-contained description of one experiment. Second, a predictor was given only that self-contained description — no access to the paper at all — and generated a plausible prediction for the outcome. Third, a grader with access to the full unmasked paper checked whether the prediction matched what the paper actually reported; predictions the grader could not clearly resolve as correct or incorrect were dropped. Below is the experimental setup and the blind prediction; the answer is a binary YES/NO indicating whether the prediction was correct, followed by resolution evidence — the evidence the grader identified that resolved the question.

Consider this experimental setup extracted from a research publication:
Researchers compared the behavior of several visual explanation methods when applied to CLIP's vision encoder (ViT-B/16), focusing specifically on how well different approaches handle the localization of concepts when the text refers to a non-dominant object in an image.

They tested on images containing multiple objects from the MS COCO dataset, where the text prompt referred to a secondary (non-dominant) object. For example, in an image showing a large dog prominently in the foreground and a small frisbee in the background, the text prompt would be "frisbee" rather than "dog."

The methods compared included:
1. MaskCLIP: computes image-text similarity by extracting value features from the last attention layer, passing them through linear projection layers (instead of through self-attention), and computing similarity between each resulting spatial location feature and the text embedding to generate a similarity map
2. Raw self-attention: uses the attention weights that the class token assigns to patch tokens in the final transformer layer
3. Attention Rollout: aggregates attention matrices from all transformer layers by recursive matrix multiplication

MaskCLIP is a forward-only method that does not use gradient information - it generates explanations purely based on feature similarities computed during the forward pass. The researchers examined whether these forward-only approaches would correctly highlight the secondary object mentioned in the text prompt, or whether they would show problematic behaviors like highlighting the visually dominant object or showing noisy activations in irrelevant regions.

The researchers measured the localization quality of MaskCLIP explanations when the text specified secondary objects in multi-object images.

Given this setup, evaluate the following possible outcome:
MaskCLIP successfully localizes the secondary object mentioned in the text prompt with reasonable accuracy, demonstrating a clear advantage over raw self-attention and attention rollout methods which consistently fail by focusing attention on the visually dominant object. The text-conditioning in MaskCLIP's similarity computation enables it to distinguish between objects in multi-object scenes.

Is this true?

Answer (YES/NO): NO